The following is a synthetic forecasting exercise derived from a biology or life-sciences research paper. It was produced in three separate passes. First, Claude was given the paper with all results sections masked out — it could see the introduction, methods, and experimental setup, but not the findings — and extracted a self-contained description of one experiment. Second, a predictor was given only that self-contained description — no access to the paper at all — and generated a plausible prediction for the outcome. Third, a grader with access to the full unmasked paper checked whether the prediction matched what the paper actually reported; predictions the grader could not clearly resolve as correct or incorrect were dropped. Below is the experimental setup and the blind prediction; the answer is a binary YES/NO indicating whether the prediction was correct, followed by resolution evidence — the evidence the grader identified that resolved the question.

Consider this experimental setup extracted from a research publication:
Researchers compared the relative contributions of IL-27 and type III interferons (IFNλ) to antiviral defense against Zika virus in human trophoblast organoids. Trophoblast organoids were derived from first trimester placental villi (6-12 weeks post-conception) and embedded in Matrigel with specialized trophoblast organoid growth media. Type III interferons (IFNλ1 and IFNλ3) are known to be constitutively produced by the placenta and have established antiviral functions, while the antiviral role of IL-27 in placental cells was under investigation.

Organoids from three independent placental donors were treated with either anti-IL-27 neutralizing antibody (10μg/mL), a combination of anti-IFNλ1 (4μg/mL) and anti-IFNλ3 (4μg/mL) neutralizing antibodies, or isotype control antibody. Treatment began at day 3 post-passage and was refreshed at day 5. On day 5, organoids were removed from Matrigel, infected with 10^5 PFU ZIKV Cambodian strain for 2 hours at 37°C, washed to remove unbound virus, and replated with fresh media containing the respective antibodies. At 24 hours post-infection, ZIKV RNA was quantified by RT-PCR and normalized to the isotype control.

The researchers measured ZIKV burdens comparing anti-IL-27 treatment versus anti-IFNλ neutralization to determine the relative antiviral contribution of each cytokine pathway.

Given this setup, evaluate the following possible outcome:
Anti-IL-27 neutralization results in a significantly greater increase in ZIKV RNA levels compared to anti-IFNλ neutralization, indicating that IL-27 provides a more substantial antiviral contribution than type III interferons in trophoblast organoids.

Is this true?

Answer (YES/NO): NO